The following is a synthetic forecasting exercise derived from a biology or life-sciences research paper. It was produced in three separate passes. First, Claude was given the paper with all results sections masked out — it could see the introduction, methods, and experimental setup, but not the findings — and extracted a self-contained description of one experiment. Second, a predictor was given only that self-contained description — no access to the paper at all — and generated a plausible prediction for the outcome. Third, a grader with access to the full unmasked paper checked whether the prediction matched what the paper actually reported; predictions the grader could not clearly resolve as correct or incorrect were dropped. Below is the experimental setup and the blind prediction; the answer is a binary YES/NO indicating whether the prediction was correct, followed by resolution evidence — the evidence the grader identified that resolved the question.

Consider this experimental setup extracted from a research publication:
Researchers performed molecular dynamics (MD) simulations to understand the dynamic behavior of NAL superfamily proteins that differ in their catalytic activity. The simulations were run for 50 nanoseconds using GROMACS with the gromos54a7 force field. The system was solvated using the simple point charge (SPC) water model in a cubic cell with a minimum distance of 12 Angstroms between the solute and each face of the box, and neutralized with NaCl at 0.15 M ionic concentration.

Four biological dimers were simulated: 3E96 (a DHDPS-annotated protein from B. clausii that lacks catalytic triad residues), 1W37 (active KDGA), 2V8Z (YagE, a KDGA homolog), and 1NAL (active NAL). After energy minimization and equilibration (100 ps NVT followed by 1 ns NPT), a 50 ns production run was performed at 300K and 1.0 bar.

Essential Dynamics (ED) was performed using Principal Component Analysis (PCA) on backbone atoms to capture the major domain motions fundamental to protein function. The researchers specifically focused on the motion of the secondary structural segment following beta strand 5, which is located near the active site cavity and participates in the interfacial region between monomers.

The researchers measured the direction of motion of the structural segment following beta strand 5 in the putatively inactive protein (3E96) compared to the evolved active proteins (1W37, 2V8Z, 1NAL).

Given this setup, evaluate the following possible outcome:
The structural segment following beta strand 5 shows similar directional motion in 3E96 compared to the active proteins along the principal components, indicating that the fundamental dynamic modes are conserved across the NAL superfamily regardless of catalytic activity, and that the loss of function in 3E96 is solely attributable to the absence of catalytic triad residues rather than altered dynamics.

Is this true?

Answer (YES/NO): NO